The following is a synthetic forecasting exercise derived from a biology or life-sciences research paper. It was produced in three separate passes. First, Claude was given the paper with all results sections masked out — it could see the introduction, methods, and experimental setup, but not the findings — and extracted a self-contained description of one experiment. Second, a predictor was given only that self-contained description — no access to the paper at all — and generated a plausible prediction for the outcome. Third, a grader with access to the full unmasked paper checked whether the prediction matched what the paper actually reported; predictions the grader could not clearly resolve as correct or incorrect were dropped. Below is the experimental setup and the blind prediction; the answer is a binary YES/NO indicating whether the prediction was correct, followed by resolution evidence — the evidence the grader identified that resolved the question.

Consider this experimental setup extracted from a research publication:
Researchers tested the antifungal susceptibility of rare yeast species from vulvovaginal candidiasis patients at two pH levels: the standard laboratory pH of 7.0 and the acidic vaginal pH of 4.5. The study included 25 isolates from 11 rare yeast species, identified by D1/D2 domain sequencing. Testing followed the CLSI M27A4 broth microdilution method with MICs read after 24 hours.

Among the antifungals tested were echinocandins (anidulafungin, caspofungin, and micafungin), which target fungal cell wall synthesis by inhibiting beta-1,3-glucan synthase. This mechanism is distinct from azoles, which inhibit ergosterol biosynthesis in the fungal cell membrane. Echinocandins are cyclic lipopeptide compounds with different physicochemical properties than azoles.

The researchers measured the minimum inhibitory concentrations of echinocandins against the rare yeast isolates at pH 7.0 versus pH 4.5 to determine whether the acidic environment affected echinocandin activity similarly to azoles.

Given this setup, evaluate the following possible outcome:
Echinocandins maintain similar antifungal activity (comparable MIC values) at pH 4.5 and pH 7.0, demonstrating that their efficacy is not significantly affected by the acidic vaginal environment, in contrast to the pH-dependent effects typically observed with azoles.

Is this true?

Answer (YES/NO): NO